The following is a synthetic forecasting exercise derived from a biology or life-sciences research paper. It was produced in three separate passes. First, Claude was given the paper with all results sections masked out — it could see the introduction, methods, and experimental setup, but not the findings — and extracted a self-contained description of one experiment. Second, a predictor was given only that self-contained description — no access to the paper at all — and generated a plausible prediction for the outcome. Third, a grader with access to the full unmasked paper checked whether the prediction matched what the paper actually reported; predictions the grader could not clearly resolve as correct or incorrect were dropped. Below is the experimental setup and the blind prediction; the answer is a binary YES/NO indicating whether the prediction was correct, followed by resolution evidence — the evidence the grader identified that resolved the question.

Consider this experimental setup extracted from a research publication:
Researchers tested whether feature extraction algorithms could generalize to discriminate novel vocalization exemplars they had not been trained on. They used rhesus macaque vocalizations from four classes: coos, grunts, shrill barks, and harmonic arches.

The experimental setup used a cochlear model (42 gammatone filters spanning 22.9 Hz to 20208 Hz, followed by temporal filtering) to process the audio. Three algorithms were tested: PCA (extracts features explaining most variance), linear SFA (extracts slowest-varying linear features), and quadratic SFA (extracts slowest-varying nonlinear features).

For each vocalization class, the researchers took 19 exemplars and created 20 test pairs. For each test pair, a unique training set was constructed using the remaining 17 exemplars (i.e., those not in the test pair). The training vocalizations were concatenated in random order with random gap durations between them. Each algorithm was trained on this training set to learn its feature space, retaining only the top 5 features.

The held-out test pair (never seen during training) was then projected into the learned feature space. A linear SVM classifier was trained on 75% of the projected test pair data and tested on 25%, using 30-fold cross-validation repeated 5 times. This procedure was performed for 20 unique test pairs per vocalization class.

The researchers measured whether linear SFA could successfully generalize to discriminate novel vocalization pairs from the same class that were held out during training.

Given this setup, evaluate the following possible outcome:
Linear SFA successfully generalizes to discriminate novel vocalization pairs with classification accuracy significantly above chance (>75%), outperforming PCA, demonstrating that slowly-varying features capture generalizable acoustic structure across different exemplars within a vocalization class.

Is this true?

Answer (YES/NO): NO